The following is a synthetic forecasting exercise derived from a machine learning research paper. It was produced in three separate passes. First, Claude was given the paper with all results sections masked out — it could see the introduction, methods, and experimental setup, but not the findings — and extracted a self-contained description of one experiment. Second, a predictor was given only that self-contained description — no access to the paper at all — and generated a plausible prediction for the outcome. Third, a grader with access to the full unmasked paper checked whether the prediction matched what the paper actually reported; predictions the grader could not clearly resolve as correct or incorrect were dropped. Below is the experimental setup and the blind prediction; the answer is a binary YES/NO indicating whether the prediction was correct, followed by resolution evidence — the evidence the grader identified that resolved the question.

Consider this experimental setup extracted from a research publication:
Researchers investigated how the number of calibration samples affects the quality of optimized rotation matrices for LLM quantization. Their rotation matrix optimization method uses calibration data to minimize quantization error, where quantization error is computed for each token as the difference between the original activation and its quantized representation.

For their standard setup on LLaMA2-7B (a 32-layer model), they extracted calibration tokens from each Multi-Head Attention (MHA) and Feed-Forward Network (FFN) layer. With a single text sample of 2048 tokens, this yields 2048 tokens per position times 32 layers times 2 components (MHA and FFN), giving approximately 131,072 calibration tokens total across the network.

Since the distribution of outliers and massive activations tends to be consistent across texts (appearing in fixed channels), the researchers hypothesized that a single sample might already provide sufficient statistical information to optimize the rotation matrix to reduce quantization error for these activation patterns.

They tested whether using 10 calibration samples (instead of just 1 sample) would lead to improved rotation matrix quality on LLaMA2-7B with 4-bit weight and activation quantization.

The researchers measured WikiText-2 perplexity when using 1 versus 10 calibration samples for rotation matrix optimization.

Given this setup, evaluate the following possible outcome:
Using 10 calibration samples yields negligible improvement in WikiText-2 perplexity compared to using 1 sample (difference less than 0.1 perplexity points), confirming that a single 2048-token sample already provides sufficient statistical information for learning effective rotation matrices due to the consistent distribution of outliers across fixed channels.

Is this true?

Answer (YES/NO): YES